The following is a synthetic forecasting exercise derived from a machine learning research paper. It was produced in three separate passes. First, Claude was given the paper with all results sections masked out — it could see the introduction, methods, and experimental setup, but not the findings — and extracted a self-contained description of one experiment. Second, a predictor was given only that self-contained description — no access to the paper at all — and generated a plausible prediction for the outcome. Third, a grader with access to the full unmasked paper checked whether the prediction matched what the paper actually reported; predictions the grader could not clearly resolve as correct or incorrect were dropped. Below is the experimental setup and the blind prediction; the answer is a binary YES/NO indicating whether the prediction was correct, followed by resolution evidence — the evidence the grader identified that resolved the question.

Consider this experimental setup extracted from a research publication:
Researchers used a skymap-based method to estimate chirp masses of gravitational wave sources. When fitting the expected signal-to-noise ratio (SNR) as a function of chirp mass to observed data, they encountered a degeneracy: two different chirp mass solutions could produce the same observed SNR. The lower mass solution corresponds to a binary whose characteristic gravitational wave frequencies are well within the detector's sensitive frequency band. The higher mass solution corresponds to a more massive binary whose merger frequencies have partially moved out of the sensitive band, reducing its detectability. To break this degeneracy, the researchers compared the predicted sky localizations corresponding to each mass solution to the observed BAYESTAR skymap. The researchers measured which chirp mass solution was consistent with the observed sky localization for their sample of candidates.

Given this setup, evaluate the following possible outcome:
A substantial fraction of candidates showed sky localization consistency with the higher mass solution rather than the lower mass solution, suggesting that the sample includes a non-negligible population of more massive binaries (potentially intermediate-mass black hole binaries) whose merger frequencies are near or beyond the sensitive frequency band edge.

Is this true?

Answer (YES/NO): NO